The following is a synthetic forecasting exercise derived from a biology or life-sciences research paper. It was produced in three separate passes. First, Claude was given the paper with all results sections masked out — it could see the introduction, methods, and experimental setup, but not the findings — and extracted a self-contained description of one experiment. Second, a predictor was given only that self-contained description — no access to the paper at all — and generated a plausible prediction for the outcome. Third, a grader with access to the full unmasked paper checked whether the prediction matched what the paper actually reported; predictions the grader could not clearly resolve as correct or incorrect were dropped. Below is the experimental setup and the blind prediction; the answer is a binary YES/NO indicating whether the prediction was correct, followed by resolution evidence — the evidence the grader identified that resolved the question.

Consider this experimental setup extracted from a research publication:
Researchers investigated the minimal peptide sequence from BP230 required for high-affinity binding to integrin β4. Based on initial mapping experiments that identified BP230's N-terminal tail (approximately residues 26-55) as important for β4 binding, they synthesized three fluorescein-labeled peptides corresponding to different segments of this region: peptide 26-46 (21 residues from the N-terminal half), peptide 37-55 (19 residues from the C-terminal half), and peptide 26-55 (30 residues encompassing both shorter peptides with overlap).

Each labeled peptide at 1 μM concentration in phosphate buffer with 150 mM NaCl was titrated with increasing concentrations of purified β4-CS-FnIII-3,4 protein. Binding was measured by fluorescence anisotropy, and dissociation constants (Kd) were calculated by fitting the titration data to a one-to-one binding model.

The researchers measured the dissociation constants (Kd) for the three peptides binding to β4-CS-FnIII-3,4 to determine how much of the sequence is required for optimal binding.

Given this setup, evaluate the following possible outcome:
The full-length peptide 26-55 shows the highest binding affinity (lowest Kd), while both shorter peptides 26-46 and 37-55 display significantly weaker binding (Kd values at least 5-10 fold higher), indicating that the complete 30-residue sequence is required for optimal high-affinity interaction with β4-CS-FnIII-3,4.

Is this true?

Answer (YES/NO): NO